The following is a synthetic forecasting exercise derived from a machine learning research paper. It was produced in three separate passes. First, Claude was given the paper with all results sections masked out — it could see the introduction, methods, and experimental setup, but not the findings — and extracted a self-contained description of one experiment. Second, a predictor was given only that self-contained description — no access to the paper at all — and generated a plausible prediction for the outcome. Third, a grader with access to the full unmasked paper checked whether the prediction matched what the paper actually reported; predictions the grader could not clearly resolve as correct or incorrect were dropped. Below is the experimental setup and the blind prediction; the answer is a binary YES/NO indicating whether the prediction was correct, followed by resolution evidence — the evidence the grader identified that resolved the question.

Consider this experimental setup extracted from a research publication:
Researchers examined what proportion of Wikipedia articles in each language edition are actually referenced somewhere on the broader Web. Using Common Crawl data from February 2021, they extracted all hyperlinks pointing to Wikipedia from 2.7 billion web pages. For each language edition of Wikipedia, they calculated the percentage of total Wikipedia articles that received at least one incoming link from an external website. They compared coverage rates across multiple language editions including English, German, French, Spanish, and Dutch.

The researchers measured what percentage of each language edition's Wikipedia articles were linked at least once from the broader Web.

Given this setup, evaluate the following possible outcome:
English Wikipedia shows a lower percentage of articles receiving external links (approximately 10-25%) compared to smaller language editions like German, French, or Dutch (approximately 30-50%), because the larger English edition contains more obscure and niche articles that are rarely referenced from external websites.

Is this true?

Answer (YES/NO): NO